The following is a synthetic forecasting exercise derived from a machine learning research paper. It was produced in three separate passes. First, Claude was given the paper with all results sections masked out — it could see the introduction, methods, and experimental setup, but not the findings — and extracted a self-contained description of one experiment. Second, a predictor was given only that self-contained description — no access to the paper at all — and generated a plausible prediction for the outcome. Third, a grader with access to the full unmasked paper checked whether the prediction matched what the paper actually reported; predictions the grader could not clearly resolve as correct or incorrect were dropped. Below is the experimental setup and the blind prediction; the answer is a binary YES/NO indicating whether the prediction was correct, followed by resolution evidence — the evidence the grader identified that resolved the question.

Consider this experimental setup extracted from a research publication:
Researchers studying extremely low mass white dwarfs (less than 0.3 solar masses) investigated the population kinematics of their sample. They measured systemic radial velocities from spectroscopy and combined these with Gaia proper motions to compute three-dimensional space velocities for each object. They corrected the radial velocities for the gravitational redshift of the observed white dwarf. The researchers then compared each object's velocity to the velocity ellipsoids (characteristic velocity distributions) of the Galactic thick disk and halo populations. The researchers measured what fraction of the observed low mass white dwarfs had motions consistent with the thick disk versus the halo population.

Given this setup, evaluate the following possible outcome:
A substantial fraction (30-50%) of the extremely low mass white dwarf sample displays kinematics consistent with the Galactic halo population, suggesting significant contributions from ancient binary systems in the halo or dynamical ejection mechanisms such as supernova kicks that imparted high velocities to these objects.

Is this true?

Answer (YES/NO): YES